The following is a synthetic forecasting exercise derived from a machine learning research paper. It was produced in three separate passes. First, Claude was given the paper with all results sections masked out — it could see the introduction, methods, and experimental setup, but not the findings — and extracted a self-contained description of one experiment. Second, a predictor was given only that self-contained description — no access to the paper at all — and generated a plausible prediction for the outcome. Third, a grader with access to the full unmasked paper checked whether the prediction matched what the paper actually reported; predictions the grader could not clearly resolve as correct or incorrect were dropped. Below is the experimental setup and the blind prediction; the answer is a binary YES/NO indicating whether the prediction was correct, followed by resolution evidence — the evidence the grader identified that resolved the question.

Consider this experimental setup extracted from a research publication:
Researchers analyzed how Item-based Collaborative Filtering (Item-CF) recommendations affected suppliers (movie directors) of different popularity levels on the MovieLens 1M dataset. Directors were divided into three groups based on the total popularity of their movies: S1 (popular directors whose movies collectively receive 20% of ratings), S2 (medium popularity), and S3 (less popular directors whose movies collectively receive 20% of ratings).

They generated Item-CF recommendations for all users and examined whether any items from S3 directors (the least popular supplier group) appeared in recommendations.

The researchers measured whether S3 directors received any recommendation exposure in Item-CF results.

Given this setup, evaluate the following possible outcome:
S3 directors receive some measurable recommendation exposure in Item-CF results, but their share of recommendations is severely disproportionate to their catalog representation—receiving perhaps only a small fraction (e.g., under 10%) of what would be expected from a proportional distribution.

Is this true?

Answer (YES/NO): NO